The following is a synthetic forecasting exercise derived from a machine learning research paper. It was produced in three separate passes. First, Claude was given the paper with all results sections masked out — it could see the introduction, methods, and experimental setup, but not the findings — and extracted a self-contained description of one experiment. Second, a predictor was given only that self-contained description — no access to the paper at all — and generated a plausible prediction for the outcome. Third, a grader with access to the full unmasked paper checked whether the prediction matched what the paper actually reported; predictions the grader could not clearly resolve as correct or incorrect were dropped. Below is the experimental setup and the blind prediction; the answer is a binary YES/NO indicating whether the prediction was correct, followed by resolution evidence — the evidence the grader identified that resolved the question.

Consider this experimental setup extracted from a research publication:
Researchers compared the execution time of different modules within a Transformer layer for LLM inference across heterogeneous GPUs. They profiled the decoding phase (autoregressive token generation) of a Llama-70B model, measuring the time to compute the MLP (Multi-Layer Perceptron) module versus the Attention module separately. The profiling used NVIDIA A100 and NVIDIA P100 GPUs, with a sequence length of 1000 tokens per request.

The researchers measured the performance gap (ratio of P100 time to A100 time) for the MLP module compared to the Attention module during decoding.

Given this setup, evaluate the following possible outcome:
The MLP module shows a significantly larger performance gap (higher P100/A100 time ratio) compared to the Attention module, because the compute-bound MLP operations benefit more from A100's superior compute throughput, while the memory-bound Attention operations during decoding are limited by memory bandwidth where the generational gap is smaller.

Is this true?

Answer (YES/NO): YES